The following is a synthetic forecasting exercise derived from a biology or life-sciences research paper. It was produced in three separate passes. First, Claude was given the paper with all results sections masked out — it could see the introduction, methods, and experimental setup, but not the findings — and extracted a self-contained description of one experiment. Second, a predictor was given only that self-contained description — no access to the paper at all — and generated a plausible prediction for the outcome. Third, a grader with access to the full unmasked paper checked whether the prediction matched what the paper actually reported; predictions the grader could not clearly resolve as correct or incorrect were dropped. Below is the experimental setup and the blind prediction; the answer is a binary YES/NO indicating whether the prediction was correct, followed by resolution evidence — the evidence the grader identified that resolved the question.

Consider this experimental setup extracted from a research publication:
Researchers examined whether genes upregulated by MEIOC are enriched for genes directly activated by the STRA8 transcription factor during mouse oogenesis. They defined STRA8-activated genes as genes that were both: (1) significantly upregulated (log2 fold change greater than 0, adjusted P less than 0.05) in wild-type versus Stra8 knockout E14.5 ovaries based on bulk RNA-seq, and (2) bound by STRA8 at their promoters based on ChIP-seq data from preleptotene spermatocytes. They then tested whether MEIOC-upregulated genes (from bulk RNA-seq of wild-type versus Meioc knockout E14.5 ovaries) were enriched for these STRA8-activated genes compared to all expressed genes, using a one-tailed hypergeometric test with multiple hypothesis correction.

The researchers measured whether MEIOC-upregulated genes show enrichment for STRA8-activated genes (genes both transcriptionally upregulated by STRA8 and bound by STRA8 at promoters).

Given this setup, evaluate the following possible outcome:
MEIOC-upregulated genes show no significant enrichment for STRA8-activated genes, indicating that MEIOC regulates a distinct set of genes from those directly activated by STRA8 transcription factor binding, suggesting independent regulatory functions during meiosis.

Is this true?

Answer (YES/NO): NO